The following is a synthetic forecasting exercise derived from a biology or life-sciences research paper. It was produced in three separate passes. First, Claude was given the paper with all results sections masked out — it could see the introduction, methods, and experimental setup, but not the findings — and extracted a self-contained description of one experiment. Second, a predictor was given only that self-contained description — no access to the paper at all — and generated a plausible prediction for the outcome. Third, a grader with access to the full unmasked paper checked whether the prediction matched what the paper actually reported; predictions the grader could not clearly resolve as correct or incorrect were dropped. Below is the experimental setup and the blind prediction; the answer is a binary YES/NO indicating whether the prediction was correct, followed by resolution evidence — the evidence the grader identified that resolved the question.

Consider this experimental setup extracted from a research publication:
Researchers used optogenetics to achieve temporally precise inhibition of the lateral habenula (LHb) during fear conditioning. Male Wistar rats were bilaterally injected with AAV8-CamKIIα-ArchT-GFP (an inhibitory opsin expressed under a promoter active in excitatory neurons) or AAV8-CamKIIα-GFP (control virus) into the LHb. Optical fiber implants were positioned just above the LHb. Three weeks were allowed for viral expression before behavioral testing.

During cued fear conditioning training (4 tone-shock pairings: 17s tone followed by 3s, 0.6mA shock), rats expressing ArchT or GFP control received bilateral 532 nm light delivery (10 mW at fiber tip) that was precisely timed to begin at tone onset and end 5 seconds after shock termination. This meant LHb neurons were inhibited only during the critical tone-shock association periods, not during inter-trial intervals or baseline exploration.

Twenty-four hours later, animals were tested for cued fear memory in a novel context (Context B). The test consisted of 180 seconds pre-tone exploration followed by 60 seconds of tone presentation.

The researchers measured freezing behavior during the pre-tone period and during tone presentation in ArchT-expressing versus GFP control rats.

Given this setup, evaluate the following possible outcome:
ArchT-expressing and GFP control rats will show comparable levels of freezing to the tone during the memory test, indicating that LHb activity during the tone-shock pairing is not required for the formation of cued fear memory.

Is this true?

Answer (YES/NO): NO